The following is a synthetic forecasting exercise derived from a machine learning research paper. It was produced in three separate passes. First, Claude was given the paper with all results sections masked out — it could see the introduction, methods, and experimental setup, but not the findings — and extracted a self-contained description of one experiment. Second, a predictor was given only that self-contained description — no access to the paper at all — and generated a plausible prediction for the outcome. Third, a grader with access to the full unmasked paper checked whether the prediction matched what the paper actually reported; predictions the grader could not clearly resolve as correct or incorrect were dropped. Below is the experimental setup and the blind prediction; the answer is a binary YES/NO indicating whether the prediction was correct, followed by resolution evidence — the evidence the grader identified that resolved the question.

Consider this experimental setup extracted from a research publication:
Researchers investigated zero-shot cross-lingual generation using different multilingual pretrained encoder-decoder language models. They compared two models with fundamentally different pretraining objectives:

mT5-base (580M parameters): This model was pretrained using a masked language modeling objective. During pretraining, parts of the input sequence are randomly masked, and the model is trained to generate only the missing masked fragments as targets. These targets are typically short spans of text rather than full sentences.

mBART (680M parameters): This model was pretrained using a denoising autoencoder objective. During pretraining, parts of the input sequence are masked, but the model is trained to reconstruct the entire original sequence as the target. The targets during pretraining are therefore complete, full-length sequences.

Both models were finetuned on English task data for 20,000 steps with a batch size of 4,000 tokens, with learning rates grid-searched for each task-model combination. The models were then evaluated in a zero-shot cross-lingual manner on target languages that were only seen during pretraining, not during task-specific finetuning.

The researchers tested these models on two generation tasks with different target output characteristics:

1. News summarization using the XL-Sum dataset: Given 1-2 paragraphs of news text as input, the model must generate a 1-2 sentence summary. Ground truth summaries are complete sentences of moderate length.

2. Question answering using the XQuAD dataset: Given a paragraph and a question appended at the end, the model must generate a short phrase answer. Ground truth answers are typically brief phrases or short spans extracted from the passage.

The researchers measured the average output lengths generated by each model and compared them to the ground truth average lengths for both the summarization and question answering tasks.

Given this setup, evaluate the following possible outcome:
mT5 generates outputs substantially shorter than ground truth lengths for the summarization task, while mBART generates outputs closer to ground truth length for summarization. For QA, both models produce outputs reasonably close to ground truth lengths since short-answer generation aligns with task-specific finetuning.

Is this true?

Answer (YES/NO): NO